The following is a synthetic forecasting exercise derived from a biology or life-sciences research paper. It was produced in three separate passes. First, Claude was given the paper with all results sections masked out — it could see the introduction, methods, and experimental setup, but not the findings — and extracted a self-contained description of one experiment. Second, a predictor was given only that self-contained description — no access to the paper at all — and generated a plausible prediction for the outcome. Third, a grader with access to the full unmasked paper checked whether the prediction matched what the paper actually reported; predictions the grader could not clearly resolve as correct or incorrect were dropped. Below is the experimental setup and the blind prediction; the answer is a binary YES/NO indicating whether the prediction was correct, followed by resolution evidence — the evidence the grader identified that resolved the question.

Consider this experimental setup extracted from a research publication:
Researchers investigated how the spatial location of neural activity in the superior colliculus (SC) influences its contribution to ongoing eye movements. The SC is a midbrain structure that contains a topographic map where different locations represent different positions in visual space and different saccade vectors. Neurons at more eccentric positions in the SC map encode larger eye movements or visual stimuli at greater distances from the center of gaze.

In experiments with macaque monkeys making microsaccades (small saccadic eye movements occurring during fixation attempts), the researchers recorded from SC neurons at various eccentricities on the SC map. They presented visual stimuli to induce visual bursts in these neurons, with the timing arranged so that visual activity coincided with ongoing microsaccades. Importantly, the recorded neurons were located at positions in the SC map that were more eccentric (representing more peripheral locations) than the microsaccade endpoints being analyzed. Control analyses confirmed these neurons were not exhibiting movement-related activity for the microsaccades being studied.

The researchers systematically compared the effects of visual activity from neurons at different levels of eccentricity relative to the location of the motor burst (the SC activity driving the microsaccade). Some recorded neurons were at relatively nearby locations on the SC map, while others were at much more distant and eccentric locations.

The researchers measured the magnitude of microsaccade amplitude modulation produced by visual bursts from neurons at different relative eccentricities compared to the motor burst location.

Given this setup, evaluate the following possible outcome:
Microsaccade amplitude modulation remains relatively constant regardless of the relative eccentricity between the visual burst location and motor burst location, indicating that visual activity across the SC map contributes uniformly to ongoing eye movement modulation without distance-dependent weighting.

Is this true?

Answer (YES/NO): NO